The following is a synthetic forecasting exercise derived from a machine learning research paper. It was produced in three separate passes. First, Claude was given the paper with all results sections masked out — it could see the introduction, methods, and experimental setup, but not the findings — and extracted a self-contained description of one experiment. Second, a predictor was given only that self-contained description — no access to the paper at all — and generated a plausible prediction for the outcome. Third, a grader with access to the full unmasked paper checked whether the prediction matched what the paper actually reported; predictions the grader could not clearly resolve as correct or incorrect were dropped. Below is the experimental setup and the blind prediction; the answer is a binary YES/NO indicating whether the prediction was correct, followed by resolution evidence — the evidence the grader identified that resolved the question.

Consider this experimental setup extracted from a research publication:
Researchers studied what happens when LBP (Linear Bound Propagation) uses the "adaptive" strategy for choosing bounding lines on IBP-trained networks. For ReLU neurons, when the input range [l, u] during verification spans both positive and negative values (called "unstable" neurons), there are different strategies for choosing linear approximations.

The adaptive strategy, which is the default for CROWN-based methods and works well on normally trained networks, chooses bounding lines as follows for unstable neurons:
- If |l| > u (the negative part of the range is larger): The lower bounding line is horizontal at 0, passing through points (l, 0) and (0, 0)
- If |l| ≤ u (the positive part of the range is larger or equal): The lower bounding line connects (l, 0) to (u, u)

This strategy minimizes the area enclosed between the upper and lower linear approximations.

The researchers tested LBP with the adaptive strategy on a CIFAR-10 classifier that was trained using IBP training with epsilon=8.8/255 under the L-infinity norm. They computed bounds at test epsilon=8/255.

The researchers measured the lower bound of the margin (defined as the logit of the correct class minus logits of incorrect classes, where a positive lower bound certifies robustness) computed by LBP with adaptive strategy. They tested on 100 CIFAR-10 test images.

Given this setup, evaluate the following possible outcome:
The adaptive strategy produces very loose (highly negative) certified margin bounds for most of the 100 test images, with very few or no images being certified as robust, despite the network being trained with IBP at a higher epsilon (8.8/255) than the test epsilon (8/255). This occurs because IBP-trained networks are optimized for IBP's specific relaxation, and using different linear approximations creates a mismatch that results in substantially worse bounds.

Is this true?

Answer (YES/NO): YES